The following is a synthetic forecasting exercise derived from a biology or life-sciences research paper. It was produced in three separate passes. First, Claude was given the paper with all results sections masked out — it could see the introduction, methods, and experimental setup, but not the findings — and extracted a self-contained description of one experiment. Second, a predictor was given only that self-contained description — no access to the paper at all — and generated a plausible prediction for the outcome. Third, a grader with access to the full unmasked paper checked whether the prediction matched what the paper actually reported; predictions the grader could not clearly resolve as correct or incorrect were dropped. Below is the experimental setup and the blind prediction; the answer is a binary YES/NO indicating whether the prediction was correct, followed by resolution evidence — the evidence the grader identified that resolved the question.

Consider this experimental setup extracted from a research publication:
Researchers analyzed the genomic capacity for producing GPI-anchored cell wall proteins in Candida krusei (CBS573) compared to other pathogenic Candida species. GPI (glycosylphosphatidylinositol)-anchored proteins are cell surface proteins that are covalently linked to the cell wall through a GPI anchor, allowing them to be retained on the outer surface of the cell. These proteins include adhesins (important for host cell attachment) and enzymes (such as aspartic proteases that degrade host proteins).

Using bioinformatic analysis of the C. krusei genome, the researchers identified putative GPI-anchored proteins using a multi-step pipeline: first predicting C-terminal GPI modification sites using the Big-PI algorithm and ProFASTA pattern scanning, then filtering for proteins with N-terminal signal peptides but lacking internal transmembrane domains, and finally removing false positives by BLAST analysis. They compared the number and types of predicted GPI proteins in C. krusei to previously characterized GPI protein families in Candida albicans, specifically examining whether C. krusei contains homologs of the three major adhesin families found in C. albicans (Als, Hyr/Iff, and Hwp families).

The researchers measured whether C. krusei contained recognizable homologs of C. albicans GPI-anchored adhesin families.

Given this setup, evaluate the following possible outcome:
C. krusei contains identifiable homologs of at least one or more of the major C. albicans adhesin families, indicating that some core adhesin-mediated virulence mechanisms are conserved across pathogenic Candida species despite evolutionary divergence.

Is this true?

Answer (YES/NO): NO